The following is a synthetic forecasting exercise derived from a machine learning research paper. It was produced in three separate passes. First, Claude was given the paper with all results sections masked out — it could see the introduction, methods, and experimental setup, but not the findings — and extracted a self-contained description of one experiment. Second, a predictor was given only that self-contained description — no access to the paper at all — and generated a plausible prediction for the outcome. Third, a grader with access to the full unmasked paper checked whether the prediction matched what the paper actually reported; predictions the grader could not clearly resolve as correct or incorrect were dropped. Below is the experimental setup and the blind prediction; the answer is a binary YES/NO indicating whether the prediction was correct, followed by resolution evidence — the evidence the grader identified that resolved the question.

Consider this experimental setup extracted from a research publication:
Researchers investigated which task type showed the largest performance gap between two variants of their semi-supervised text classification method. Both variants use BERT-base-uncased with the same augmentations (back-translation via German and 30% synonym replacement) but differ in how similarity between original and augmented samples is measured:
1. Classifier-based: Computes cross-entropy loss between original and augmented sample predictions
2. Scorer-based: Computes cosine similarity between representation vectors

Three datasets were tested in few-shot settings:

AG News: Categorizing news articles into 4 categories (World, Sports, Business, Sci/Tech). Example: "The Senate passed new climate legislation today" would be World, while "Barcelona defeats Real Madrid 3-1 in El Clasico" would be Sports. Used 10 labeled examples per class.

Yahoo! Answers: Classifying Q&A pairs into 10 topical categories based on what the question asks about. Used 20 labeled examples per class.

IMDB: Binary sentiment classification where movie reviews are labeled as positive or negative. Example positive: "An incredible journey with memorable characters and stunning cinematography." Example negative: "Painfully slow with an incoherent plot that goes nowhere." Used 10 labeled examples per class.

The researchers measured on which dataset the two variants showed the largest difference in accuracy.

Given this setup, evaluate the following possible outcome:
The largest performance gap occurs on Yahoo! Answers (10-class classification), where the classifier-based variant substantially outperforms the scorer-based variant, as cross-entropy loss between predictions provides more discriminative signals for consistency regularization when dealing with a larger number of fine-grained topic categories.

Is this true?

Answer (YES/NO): NO